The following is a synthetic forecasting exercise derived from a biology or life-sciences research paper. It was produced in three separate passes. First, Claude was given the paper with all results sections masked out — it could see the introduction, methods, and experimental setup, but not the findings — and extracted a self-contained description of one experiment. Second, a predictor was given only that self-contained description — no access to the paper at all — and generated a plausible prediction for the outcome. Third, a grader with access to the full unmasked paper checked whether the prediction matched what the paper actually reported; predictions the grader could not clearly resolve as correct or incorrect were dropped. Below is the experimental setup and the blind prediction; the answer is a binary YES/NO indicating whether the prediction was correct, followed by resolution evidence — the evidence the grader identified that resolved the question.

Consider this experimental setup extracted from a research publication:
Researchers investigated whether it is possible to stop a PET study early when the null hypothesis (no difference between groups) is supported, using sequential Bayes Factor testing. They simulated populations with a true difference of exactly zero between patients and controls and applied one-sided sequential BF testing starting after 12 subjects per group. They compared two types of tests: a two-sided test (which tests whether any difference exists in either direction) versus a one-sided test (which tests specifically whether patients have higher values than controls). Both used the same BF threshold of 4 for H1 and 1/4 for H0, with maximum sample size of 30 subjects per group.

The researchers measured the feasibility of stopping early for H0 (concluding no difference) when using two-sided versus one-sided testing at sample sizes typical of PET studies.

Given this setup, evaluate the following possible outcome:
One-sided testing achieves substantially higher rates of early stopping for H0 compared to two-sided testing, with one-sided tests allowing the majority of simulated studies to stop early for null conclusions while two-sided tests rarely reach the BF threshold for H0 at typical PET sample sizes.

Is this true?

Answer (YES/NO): YES